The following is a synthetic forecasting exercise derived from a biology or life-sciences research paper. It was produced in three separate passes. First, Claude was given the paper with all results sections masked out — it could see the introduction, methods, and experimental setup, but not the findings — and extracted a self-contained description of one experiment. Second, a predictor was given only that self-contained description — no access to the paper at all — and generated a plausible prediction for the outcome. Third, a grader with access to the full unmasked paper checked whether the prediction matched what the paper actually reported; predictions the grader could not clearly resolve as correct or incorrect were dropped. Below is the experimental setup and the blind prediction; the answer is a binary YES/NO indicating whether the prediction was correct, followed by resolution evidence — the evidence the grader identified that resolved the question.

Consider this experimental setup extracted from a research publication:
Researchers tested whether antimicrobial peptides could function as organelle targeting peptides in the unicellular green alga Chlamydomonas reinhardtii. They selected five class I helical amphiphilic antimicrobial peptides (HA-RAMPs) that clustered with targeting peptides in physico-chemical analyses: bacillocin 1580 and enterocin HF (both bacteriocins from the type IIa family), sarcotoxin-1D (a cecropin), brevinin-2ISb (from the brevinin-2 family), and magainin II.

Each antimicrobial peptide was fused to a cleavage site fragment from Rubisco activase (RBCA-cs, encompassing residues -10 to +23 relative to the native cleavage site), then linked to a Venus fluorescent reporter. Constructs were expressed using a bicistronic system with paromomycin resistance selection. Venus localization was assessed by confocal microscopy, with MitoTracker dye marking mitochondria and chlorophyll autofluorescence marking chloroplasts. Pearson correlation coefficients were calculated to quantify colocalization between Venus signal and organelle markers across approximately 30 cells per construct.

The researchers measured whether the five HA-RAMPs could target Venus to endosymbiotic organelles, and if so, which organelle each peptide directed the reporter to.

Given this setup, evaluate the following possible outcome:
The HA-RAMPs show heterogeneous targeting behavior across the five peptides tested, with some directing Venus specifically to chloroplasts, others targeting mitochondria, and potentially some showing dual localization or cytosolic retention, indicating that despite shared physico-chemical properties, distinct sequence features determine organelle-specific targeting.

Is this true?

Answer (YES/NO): YES